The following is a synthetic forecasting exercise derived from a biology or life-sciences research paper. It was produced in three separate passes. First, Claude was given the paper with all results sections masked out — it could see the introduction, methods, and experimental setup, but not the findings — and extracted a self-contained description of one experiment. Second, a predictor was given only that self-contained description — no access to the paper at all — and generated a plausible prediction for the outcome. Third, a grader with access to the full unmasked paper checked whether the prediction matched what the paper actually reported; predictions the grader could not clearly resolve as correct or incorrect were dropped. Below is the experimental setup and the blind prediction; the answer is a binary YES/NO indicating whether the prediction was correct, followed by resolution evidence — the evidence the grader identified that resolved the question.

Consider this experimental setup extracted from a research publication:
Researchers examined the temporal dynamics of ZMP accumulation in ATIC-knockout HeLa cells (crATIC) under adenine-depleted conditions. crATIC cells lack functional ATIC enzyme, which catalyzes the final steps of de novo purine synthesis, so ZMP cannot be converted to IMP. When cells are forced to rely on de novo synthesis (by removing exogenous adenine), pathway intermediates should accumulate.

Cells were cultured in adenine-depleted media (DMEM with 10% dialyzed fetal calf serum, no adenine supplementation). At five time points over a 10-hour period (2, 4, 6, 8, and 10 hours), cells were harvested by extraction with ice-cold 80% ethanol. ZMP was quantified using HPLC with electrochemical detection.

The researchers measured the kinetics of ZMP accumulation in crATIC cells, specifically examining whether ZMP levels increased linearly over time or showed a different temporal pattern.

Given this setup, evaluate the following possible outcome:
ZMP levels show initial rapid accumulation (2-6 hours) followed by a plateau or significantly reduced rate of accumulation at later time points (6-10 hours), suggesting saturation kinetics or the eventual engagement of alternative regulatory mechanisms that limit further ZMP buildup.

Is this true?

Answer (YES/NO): NO